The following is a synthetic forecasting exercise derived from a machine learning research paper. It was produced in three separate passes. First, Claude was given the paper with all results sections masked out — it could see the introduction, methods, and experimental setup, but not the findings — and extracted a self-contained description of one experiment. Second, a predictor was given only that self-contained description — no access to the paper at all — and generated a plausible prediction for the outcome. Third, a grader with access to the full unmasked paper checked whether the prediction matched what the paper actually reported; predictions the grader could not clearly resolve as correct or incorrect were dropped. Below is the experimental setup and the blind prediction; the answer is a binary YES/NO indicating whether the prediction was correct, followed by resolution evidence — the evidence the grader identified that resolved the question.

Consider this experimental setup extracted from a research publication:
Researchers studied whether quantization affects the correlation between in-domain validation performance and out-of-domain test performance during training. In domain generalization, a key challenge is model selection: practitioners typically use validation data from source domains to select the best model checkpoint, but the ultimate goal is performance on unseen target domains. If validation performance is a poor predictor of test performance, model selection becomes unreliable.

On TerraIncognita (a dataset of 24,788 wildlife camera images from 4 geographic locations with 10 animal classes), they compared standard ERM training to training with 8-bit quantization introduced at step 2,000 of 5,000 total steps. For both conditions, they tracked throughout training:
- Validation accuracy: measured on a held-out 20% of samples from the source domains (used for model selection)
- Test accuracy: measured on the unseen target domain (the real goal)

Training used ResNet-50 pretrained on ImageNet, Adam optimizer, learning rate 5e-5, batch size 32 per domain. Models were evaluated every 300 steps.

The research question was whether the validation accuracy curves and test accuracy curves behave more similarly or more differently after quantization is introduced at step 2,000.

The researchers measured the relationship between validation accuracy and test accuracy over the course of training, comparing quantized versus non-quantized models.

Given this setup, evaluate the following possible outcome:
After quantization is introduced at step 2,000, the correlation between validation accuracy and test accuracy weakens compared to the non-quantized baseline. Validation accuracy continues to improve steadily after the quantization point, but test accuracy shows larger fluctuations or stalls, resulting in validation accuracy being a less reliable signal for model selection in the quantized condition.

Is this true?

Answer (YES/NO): NO